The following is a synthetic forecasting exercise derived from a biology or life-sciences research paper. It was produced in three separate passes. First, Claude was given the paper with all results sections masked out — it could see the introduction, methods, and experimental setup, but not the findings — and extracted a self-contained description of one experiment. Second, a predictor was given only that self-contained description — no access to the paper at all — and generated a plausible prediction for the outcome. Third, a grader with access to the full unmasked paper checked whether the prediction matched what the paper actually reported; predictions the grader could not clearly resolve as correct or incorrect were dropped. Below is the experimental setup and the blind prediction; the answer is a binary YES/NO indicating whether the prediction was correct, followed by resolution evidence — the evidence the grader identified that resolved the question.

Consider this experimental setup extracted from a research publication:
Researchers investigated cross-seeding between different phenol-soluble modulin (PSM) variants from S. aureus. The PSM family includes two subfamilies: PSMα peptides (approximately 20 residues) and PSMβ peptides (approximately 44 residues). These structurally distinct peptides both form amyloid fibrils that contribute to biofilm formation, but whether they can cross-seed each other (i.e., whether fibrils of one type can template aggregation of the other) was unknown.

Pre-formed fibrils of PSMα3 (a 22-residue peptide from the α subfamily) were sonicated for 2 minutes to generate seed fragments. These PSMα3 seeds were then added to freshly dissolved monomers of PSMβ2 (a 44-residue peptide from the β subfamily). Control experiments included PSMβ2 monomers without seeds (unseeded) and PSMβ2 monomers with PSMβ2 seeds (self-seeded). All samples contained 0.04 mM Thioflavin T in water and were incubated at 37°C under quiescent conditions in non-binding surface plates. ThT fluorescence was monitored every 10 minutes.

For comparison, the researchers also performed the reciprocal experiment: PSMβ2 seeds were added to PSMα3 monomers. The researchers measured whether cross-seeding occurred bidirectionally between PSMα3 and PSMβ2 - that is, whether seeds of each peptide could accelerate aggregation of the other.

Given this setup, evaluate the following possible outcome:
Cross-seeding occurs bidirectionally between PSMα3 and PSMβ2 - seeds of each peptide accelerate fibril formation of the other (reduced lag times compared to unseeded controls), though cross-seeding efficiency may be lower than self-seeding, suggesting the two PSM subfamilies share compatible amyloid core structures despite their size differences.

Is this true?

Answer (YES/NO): NO